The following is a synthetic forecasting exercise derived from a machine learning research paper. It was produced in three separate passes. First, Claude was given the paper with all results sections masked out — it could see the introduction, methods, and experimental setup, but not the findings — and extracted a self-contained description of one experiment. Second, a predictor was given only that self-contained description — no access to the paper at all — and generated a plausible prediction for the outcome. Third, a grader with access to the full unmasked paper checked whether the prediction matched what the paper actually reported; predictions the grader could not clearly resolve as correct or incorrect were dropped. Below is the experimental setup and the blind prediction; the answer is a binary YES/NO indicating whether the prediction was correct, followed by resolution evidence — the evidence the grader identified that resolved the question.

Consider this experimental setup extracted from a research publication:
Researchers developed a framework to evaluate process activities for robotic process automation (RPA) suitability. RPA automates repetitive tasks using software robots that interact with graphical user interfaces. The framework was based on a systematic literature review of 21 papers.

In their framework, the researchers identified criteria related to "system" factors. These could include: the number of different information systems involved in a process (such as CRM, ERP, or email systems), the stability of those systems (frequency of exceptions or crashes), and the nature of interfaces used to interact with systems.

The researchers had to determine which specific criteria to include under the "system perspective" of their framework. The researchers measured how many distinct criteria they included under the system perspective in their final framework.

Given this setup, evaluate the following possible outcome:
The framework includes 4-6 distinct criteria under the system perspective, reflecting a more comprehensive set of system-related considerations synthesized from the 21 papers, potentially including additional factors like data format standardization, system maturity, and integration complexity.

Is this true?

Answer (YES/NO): NO